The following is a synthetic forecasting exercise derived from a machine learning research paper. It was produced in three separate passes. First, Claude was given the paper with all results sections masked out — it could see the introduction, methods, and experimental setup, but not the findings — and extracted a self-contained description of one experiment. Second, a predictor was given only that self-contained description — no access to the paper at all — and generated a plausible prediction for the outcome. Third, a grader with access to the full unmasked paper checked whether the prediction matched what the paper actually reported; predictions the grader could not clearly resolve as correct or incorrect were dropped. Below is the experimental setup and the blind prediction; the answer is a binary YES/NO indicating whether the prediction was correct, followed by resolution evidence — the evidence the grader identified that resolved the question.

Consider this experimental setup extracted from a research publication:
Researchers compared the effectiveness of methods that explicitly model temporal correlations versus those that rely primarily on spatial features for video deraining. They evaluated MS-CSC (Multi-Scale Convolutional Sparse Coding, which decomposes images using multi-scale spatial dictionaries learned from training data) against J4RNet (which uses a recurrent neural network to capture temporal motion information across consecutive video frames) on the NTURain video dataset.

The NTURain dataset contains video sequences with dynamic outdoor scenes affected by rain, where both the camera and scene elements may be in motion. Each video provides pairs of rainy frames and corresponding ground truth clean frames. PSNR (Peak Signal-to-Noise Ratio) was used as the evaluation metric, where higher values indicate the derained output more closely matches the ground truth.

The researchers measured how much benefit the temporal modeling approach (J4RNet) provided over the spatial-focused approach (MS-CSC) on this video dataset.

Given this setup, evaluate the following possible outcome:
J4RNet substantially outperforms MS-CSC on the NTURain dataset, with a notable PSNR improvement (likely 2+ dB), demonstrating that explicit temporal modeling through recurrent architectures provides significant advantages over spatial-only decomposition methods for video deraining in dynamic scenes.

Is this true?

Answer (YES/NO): YES